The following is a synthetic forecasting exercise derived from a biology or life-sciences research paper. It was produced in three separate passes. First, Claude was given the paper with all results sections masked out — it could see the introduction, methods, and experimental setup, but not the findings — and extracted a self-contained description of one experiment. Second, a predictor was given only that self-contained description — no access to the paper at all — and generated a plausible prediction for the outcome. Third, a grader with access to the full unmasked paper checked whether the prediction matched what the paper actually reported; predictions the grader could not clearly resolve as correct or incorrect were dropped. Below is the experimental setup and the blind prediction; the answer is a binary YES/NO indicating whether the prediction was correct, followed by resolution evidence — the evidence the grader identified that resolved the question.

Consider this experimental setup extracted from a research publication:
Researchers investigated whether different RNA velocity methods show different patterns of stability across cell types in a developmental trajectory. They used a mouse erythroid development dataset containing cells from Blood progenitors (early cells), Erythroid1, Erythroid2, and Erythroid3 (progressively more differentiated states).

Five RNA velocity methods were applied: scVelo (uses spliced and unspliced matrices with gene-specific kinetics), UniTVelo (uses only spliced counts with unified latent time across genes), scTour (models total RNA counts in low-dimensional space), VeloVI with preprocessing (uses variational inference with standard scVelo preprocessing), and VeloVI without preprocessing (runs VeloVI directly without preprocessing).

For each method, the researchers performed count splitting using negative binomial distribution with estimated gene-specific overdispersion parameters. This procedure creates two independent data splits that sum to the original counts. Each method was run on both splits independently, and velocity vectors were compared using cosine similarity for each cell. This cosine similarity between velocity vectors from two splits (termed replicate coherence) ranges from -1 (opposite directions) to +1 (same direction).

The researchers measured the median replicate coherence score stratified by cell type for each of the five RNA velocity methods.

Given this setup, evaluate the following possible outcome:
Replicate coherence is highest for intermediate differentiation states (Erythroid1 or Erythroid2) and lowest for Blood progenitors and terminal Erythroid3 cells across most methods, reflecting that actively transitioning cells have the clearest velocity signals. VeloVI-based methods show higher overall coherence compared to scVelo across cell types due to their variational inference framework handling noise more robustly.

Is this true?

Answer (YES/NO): NO